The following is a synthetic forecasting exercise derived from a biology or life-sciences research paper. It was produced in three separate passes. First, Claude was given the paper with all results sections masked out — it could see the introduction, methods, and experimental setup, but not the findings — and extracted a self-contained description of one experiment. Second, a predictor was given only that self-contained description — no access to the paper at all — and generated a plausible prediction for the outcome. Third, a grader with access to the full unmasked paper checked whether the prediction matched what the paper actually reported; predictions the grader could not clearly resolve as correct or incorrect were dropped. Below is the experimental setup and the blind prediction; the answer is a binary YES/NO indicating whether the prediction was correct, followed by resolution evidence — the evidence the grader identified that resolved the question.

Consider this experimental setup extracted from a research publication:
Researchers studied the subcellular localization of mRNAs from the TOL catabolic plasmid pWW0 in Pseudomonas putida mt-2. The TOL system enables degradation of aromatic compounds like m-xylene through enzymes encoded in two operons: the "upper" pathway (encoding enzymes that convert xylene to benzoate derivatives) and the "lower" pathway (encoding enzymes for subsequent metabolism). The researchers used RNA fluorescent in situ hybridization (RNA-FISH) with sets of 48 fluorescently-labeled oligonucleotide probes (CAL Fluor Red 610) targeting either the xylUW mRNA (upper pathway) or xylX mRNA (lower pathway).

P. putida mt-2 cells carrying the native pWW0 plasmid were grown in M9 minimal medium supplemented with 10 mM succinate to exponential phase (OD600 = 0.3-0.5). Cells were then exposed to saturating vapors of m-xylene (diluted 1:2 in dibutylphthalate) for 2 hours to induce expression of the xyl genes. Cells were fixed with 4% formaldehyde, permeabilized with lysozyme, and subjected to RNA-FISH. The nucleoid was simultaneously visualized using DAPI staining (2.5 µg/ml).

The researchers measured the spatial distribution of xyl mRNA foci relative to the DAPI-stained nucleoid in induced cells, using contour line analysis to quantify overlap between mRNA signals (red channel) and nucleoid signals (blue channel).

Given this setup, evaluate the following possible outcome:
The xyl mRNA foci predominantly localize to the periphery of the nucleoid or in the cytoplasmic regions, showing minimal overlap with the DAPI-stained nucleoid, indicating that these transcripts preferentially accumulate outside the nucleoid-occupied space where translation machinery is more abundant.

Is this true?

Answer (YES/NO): YES